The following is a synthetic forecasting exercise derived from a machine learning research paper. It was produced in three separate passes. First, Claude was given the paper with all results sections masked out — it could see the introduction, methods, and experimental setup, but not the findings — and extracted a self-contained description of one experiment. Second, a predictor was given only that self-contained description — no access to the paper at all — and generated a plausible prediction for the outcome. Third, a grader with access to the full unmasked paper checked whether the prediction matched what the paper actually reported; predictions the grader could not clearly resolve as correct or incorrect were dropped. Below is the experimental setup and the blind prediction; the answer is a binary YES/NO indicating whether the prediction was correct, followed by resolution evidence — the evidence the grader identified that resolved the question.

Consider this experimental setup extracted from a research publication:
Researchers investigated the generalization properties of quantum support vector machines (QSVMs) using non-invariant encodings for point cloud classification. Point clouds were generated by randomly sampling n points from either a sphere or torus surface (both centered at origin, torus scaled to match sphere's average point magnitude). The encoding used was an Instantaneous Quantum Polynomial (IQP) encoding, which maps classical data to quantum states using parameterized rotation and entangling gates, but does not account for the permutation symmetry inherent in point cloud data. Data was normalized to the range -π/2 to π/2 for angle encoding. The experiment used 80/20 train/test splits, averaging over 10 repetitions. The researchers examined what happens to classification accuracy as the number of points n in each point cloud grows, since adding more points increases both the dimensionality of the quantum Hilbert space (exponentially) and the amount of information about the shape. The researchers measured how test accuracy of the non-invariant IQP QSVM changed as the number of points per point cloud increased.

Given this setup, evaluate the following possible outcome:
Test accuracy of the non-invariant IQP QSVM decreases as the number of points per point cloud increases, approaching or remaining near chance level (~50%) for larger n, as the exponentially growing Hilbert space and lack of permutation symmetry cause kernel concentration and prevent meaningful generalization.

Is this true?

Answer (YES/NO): YES